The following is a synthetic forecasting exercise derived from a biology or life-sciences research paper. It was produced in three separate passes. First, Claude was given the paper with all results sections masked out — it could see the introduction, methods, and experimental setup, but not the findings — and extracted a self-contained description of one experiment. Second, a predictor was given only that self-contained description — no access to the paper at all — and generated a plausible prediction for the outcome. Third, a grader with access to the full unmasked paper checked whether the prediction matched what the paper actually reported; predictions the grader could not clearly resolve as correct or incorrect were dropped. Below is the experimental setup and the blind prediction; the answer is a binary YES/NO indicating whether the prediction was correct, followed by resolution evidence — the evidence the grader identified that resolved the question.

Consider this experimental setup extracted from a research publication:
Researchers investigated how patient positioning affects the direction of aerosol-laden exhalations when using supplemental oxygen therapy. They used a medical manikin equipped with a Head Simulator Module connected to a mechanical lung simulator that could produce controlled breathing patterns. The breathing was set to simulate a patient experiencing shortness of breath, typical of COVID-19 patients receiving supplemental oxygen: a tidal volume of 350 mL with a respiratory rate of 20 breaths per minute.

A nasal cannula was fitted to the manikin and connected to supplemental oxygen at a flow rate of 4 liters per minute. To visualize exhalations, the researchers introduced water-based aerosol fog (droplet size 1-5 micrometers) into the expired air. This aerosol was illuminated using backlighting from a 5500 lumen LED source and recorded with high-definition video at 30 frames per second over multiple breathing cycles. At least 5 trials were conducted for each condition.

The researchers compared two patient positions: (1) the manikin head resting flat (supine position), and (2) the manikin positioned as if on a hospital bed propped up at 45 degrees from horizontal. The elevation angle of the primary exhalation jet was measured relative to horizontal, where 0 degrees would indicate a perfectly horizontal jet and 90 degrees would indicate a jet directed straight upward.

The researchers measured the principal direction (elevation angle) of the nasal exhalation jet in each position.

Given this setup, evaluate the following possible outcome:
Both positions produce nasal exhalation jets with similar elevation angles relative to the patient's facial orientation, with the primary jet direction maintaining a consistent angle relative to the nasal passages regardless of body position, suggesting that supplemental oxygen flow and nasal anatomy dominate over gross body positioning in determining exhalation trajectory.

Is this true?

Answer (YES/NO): YES